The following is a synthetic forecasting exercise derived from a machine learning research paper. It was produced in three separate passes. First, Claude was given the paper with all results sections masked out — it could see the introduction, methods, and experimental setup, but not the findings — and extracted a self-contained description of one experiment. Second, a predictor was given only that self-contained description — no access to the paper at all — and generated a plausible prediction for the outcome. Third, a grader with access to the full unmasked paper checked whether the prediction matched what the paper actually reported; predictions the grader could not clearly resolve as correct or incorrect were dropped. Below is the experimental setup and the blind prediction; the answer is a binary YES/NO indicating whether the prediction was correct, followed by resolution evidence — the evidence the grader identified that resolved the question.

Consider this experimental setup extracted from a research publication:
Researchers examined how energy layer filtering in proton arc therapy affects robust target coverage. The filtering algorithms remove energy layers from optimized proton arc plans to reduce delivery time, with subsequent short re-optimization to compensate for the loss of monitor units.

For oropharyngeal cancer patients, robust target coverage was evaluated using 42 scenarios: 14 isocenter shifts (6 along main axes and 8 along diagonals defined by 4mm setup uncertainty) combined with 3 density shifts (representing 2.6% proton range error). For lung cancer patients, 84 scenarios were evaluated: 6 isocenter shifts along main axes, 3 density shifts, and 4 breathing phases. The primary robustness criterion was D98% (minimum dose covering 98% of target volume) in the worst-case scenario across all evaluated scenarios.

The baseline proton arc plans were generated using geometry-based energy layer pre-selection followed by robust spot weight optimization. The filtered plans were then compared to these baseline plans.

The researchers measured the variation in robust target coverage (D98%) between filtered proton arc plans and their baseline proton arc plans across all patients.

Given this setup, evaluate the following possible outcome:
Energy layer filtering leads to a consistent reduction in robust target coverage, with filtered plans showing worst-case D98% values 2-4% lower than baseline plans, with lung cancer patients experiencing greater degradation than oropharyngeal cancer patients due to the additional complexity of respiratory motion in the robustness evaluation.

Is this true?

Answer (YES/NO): NO